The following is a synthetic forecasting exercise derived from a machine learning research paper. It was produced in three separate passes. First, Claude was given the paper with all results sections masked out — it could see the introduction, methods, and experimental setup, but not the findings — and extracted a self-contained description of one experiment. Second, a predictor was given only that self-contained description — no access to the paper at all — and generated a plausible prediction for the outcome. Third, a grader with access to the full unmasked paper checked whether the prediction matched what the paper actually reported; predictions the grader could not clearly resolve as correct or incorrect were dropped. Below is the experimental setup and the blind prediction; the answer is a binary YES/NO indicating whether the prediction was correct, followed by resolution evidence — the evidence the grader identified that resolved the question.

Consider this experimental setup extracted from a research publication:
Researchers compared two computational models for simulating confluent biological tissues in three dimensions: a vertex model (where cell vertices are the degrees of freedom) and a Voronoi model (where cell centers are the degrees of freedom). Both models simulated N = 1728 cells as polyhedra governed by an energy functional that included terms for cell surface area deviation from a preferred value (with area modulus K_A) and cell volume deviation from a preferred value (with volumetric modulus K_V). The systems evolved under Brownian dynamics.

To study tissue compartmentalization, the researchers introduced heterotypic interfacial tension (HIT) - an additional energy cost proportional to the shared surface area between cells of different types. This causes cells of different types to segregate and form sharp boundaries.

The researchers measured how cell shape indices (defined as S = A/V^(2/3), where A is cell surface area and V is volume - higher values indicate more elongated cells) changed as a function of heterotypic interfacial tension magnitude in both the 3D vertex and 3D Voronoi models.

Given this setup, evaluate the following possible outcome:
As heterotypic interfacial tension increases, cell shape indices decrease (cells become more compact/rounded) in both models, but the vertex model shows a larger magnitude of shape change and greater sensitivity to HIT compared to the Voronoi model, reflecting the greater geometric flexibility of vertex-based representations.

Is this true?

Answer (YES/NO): NO